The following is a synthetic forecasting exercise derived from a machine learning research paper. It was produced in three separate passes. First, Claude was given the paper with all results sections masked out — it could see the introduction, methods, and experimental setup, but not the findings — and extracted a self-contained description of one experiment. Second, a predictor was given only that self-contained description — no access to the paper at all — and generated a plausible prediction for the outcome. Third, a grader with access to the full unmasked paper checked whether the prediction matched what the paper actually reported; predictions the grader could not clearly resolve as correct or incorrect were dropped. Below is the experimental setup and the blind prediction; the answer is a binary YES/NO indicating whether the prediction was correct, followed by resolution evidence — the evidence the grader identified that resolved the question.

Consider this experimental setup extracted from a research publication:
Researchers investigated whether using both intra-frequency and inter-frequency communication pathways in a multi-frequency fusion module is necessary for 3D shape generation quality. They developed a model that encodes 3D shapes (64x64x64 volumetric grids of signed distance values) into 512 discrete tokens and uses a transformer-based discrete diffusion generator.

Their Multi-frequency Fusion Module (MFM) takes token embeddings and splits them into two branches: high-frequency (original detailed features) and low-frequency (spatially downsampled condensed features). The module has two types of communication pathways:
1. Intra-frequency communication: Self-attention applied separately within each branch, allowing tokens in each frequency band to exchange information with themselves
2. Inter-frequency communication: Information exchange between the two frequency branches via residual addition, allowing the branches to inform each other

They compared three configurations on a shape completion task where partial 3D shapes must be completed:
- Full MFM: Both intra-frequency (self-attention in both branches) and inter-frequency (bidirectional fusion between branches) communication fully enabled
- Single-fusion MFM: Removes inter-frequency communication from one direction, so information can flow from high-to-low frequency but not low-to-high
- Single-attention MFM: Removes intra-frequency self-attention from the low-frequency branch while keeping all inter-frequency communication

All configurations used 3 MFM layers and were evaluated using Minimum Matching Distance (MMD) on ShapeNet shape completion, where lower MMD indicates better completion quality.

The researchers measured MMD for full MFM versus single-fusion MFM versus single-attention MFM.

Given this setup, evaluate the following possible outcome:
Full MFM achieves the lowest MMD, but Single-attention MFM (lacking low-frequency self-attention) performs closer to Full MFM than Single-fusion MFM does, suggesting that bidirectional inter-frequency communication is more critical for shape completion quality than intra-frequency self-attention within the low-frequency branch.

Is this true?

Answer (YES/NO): NO